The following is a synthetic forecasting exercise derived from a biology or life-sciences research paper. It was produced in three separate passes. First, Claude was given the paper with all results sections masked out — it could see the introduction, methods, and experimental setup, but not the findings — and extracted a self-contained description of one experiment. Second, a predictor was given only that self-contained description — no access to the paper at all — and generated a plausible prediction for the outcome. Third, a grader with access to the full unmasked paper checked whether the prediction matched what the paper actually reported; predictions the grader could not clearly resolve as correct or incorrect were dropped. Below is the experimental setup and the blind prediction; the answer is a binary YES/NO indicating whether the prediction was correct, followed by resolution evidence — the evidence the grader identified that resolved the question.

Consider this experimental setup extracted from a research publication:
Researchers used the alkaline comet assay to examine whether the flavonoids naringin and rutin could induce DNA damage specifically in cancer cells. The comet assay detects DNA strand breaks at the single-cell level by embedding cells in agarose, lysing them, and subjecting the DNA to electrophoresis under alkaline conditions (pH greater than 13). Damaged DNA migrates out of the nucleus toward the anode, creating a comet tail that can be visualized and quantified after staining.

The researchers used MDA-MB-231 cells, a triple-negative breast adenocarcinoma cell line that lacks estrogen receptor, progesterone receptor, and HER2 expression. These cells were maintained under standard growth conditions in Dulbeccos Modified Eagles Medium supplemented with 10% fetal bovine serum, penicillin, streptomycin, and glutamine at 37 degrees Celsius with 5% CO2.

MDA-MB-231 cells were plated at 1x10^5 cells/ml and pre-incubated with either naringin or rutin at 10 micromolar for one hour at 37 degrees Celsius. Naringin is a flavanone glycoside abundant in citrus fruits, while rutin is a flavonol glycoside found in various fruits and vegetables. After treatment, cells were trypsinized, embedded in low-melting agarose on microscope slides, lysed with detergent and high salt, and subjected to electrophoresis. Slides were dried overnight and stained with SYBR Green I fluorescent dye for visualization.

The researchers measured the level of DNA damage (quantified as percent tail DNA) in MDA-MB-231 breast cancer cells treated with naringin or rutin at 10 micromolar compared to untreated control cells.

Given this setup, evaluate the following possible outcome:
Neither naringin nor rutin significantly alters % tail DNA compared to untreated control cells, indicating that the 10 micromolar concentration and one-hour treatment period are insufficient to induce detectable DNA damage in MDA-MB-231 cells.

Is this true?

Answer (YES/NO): NO